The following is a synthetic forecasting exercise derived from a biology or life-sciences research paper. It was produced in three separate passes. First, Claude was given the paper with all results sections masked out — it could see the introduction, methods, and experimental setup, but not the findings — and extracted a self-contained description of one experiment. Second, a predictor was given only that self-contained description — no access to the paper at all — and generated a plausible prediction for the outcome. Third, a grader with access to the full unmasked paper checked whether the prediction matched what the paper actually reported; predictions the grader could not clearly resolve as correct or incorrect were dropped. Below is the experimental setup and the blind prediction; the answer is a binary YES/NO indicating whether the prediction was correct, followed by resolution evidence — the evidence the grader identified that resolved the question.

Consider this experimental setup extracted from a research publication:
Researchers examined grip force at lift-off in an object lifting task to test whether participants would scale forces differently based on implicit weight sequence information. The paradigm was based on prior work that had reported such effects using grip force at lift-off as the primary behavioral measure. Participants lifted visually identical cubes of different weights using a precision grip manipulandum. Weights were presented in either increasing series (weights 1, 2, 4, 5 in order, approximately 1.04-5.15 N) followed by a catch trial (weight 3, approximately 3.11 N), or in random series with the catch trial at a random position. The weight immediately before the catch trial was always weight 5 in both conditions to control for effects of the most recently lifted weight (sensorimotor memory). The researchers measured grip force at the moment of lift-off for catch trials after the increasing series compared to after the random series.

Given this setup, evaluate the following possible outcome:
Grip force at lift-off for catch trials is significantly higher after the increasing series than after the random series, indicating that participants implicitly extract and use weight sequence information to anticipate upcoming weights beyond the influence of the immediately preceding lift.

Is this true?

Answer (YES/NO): NO